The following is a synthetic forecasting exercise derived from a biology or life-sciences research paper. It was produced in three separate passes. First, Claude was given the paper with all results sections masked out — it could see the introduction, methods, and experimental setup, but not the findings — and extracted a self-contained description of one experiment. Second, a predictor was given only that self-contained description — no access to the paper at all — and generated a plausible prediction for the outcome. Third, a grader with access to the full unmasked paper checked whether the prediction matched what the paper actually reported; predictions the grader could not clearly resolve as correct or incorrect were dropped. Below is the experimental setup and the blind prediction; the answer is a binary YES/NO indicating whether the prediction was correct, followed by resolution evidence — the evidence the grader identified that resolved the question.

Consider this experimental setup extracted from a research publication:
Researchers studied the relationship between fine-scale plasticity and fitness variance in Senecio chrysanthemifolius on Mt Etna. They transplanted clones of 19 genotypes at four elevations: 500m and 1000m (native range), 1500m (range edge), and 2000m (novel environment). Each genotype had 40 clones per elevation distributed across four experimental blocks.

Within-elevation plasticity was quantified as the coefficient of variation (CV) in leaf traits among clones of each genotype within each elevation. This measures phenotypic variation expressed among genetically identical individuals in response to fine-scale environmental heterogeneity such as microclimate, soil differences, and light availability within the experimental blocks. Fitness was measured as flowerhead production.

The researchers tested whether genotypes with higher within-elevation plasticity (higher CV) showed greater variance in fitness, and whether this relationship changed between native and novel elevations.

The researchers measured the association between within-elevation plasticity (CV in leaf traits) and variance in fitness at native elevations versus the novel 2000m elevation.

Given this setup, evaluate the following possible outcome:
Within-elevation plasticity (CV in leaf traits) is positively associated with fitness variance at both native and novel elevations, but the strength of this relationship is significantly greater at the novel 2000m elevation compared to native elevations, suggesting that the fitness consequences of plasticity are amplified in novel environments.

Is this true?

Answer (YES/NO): NO